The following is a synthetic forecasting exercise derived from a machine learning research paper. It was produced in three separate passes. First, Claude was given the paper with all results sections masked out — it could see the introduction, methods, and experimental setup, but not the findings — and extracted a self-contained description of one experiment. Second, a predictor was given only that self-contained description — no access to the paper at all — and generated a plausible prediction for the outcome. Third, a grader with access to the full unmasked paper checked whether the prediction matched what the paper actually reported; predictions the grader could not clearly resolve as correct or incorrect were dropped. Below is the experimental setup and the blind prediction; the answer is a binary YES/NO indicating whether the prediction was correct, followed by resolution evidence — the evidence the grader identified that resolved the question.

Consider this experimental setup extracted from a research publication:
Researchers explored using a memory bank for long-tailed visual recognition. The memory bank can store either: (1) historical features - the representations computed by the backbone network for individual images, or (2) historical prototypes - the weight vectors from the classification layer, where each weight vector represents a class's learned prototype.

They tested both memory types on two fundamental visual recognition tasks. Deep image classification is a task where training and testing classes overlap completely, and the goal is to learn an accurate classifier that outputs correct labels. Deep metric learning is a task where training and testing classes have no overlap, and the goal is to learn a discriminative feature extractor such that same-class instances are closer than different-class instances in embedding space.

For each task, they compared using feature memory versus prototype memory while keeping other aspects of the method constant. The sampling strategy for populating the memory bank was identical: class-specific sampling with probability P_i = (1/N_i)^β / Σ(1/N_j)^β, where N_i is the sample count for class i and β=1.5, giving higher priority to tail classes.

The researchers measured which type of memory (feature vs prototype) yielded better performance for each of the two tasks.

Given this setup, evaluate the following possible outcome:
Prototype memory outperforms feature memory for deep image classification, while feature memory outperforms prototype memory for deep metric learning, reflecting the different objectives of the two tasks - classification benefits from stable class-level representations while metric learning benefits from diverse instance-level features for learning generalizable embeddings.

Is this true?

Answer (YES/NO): NO